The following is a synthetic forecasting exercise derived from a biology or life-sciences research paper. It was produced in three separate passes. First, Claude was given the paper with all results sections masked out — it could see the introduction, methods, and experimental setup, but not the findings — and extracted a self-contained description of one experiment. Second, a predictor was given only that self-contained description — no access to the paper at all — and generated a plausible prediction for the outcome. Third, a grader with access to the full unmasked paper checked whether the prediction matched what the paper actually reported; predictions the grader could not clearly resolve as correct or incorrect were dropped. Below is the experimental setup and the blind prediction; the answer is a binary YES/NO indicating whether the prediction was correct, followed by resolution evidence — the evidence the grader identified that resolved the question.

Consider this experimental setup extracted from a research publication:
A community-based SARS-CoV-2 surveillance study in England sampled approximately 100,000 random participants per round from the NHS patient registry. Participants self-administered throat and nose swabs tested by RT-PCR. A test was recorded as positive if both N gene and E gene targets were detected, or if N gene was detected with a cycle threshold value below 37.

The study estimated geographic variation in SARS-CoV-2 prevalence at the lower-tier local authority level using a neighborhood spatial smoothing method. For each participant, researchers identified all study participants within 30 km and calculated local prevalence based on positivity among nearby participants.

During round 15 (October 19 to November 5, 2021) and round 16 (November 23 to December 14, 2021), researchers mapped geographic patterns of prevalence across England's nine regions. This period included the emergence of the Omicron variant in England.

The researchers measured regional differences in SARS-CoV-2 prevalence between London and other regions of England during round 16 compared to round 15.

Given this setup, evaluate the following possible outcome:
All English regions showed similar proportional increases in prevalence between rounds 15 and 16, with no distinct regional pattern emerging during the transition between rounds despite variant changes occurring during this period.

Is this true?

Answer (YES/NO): NO